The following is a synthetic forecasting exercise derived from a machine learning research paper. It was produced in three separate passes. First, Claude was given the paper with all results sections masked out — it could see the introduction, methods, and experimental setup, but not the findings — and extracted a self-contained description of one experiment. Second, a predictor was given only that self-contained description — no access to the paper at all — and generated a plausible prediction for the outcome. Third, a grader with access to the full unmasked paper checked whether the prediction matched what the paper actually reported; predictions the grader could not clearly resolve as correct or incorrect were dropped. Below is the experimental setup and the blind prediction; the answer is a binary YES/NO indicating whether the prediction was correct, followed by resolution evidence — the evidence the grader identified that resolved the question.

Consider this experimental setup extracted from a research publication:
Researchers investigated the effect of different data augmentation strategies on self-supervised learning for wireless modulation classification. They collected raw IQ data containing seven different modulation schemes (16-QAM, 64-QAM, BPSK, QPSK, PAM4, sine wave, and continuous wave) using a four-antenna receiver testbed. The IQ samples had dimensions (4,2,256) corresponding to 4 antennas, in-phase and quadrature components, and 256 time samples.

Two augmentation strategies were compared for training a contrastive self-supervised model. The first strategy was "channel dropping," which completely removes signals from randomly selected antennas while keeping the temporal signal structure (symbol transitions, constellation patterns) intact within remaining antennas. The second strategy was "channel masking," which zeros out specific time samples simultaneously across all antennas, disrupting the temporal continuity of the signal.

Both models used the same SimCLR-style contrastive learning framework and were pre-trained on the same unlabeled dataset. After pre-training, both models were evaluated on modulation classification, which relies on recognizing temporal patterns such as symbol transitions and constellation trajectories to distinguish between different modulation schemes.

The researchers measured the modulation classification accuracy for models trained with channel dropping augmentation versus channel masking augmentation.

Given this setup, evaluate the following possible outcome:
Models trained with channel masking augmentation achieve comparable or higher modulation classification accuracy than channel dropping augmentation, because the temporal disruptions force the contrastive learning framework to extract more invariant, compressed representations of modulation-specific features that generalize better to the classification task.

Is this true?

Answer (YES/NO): NO